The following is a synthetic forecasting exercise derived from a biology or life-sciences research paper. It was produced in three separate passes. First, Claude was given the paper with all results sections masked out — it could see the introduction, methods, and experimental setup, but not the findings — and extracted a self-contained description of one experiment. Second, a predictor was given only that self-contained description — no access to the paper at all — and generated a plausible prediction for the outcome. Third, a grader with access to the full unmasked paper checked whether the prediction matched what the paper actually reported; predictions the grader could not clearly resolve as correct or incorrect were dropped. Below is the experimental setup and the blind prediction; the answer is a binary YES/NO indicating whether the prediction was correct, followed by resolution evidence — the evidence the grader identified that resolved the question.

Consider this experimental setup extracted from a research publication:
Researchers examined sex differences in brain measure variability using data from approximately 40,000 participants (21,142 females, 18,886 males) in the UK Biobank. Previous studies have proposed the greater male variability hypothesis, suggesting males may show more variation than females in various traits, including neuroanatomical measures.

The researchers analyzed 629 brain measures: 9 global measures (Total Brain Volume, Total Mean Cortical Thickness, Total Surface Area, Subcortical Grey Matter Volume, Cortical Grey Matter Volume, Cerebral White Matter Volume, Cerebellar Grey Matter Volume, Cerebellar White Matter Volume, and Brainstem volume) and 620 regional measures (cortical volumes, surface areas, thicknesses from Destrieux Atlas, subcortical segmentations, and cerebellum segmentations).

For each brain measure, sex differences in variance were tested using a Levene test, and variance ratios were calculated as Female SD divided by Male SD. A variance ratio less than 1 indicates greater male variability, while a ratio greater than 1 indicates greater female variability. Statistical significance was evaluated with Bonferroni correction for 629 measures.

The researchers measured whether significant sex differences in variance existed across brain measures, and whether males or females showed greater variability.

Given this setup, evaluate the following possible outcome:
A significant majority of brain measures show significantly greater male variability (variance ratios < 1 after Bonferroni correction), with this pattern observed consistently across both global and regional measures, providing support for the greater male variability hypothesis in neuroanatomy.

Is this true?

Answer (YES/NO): NO